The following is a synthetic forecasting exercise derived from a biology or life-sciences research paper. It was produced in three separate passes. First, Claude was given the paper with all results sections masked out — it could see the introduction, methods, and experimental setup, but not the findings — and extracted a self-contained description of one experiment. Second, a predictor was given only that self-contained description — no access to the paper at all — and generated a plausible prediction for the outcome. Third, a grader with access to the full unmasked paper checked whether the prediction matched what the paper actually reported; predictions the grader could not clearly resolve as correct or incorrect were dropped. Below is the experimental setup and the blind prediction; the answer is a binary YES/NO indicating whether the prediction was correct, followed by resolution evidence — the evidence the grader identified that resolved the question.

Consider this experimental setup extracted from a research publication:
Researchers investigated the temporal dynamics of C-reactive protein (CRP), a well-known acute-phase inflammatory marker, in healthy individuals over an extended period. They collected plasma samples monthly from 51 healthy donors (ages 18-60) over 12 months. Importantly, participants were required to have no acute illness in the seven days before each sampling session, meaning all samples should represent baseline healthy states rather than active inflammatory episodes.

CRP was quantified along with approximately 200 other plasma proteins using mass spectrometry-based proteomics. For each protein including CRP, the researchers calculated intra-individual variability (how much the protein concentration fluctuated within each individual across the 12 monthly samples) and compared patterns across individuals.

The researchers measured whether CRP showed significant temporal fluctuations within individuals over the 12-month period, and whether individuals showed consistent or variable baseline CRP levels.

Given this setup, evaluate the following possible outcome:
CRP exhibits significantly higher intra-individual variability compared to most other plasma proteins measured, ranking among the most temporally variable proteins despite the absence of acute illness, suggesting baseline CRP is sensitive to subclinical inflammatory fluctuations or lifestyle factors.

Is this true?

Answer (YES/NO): NO